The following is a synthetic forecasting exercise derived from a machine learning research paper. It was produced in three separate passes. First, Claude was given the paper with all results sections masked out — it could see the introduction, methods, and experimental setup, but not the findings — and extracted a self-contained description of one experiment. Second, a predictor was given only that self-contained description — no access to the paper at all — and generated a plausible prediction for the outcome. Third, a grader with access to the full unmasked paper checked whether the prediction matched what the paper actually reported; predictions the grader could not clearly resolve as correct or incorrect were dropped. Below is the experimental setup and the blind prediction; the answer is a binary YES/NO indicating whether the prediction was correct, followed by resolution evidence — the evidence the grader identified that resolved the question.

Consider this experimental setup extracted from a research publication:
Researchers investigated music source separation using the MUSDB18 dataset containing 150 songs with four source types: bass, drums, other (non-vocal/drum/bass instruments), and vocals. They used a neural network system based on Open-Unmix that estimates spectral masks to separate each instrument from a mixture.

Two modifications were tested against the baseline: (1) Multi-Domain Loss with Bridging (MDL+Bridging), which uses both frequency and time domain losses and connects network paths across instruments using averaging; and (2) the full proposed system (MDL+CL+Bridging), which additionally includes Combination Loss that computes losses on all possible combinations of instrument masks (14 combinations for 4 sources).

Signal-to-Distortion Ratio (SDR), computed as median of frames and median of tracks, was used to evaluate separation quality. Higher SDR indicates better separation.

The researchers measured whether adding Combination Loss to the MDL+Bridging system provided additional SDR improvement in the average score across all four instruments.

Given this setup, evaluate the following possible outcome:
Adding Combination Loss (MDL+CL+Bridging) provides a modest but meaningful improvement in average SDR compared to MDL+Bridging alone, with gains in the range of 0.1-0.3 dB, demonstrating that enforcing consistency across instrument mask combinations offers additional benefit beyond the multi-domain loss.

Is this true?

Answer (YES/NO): NO